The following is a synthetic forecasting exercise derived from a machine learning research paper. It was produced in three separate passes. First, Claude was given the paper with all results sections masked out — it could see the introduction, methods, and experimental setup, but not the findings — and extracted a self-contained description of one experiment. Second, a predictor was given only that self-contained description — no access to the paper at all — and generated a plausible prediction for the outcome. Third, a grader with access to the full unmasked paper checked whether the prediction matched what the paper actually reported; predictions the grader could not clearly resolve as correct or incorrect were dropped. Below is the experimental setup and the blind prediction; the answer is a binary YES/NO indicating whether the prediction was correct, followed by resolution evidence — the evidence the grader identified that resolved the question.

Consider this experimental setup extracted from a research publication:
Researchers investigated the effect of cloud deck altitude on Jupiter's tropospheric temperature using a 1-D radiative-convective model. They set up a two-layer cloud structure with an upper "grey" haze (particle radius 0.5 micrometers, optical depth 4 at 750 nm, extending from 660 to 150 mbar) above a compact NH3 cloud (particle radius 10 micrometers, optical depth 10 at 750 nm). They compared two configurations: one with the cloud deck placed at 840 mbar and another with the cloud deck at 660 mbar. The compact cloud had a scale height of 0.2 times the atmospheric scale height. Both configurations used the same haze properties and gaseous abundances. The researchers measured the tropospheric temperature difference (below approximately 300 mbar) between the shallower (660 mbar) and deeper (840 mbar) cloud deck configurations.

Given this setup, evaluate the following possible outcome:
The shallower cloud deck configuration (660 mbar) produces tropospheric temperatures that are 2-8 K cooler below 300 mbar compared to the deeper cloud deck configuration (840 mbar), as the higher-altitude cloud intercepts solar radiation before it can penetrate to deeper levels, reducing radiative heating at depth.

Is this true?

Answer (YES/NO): NO